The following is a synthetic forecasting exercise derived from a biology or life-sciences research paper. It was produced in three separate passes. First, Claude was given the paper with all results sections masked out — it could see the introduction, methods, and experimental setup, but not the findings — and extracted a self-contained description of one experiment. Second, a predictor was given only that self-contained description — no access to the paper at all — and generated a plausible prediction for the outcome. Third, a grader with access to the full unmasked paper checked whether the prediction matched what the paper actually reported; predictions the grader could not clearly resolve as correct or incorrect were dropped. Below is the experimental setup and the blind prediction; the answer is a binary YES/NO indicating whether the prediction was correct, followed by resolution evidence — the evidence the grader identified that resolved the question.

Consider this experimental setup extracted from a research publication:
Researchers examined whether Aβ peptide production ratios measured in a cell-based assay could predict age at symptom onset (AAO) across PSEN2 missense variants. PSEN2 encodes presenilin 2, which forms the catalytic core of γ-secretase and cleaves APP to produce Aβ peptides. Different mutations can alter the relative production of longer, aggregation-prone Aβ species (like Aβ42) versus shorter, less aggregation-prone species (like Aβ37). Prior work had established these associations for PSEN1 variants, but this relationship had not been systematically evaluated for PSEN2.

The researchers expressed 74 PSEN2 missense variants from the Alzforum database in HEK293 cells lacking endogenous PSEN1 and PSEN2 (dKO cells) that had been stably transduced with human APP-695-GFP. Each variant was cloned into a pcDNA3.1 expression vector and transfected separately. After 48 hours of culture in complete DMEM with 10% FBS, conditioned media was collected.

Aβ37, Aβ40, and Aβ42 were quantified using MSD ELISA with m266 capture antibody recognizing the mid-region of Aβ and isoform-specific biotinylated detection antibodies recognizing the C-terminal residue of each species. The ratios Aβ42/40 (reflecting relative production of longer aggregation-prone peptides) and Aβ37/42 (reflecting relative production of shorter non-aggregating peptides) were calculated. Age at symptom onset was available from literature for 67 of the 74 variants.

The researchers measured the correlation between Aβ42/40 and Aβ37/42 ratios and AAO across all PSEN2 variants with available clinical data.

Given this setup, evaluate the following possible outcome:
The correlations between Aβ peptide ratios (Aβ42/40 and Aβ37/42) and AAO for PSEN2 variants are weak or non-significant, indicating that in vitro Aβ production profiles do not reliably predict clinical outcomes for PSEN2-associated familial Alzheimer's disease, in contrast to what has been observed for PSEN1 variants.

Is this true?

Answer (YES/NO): NO